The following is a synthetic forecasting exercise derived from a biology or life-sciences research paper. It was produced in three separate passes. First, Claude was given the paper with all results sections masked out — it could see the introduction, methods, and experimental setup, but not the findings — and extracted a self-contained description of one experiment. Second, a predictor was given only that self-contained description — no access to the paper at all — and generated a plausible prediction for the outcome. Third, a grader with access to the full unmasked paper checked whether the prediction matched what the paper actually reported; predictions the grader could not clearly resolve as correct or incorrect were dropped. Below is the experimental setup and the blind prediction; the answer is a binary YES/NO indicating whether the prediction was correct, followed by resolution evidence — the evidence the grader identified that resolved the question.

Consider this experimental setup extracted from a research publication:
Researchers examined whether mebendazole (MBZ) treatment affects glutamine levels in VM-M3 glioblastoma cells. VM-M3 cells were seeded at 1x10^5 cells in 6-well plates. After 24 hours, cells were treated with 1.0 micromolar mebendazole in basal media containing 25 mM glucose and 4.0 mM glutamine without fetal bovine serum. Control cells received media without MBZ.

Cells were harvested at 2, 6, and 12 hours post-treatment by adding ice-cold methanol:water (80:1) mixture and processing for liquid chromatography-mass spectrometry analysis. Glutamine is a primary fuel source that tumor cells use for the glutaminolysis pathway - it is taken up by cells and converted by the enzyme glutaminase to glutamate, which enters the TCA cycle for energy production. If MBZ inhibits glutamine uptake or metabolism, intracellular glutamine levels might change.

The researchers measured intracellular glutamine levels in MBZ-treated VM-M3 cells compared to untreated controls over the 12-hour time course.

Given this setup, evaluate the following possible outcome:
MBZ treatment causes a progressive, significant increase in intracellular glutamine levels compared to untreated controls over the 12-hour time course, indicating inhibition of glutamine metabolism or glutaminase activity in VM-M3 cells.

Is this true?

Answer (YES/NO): NO